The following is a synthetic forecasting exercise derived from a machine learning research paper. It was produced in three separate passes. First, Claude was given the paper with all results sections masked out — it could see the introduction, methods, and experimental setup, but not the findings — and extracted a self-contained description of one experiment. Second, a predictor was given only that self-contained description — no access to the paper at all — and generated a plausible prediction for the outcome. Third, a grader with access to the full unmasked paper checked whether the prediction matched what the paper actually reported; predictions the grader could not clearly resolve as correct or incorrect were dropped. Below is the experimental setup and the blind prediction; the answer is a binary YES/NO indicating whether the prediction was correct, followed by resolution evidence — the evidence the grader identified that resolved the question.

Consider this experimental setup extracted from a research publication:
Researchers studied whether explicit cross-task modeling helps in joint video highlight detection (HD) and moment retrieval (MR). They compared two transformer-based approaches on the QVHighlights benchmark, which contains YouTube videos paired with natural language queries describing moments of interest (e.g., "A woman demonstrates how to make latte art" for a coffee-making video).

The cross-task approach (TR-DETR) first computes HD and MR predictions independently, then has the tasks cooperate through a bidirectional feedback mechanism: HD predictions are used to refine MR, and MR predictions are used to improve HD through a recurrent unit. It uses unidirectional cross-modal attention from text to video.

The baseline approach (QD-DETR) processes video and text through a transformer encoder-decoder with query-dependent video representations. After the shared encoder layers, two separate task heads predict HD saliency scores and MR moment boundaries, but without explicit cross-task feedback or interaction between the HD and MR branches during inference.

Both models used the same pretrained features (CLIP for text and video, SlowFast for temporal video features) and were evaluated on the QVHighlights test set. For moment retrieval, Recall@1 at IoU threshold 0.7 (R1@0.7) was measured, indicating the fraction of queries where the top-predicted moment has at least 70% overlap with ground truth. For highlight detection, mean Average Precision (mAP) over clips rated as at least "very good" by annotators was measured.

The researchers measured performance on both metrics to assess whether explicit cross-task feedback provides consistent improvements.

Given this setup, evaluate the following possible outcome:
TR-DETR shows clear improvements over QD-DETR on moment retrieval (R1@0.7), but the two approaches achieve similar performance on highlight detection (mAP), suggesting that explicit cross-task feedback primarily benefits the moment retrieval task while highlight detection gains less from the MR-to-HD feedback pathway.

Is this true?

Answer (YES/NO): NO